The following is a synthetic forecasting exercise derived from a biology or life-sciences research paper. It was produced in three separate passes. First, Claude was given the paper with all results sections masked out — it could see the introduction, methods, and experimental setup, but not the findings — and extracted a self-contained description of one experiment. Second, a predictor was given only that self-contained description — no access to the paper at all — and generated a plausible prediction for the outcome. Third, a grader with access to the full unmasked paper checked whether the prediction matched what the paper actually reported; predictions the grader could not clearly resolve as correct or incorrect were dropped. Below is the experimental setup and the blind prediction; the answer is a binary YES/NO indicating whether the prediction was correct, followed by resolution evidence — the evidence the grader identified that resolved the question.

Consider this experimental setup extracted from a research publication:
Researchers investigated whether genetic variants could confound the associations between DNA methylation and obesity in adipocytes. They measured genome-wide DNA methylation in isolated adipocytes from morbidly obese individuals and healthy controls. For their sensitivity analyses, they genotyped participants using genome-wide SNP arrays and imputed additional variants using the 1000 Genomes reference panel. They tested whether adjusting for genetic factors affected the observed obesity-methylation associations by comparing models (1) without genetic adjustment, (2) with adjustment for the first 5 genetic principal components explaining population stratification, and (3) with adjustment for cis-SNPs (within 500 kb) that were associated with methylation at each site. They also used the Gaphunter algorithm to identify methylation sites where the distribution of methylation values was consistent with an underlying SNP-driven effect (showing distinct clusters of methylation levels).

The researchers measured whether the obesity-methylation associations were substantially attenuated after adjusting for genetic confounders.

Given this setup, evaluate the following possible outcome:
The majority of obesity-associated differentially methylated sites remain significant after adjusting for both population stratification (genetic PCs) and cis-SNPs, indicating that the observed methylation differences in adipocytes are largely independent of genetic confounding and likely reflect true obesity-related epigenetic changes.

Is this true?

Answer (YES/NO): YES